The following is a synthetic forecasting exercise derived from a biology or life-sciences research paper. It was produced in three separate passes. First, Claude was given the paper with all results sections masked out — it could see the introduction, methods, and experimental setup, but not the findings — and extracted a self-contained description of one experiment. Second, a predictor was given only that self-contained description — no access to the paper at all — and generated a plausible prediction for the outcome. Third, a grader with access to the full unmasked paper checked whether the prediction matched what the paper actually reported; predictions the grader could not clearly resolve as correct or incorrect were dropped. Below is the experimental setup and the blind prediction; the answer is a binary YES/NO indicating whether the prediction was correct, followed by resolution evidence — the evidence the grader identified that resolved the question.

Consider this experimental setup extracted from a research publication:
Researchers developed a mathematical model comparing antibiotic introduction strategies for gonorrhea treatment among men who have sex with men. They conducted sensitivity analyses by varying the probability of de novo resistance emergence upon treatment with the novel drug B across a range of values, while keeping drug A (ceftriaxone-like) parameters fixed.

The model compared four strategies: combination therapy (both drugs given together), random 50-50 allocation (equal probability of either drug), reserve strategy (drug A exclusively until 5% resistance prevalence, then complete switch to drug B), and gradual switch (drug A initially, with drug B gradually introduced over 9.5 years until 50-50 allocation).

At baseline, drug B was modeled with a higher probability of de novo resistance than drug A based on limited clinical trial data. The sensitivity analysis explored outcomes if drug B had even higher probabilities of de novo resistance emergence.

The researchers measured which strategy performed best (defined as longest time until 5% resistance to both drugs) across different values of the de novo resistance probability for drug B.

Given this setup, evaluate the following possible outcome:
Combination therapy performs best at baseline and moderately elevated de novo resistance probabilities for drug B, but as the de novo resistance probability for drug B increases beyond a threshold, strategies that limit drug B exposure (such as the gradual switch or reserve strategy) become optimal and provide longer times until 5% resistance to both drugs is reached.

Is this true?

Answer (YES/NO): NO